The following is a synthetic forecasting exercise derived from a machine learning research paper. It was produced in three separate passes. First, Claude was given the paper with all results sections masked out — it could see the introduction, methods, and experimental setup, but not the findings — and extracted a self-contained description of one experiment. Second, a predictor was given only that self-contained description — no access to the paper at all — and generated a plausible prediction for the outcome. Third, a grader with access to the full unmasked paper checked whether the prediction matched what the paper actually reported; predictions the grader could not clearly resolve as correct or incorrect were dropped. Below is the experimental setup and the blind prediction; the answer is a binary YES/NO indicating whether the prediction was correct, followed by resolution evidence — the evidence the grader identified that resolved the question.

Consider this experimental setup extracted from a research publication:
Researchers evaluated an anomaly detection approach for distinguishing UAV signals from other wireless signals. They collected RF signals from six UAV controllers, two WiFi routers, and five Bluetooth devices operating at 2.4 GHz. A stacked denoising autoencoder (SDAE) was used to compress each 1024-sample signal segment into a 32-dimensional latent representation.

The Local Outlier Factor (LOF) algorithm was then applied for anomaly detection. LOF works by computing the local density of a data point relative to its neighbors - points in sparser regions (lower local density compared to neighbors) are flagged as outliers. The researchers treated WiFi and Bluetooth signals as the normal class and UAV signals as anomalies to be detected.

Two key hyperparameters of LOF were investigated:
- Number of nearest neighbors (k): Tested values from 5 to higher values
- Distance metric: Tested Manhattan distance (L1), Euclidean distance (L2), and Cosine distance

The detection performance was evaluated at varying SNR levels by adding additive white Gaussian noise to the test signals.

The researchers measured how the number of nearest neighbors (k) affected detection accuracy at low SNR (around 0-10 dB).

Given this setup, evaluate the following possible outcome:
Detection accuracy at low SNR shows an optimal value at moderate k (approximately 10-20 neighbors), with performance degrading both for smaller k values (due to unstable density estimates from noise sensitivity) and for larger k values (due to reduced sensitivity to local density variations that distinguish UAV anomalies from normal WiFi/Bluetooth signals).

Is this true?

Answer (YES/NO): NO